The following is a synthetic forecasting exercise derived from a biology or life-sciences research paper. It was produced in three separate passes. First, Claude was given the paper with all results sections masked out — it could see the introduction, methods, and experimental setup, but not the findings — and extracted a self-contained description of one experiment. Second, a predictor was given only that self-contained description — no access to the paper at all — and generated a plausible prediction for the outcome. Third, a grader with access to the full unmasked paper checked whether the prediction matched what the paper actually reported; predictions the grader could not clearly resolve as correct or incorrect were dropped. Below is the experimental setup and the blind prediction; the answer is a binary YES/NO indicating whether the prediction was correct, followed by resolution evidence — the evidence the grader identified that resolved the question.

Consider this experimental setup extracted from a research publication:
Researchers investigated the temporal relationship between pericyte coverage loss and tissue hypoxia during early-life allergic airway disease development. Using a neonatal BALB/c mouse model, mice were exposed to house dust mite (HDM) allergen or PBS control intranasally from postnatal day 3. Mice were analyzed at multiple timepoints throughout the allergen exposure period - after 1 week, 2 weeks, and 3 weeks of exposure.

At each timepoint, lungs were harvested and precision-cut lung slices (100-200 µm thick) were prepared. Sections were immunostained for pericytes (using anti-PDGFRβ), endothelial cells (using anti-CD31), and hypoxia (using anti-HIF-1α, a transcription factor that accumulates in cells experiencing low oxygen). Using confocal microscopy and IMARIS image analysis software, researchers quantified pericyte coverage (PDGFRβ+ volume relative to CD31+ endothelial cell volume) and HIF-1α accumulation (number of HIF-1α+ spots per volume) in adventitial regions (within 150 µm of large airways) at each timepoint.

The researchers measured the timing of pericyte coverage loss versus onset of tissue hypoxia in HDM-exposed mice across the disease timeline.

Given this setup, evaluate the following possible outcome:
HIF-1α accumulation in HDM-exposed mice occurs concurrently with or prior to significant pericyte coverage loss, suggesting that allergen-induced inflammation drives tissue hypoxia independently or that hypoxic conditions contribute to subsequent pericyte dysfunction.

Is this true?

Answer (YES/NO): NO